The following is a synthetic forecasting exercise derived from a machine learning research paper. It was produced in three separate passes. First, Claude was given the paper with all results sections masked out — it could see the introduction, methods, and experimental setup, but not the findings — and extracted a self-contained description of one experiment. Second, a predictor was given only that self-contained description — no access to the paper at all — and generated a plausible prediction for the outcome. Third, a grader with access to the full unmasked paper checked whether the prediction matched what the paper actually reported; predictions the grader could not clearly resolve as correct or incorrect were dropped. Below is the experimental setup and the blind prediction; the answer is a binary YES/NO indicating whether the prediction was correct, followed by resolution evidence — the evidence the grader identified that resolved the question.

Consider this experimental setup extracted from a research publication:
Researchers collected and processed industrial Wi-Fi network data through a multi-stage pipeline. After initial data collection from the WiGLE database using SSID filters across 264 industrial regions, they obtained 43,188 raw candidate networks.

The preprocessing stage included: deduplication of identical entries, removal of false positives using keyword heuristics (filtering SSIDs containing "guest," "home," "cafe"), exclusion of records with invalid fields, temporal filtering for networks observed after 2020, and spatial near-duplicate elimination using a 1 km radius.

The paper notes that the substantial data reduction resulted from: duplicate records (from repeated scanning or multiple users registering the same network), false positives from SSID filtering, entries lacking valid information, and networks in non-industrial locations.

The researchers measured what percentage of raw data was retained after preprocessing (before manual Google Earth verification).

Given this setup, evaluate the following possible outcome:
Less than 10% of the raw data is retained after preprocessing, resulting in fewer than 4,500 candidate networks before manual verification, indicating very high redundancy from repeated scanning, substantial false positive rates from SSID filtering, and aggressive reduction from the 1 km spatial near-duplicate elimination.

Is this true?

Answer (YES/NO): NO